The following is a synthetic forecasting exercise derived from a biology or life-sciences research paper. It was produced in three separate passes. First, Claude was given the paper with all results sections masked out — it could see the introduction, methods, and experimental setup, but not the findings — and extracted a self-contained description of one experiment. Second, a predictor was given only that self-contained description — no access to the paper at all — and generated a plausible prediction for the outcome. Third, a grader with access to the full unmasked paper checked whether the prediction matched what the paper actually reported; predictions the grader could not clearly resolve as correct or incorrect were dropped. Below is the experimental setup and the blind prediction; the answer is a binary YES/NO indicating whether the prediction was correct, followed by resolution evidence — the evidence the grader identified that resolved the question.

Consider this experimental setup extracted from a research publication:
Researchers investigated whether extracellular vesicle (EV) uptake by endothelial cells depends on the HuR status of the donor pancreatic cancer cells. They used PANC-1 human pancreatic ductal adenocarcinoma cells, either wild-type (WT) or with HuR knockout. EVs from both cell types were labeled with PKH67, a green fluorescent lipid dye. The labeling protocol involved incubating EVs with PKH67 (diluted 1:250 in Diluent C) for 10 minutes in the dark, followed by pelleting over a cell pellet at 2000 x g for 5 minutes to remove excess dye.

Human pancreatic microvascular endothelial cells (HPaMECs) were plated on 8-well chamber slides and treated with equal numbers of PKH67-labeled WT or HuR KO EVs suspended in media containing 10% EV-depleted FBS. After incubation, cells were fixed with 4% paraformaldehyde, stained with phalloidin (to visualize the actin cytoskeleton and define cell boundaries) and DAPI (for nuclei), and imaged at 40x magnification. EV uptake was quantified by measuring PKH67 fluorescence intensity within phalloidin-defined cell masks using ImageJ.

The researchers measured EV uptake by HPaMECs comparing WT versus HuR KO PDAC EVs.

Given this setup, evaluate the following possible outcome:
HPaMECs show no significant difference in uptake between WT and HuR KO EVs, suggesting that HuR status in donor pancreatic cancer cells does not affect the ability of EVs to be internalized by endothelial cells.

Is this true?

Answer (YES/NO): NO